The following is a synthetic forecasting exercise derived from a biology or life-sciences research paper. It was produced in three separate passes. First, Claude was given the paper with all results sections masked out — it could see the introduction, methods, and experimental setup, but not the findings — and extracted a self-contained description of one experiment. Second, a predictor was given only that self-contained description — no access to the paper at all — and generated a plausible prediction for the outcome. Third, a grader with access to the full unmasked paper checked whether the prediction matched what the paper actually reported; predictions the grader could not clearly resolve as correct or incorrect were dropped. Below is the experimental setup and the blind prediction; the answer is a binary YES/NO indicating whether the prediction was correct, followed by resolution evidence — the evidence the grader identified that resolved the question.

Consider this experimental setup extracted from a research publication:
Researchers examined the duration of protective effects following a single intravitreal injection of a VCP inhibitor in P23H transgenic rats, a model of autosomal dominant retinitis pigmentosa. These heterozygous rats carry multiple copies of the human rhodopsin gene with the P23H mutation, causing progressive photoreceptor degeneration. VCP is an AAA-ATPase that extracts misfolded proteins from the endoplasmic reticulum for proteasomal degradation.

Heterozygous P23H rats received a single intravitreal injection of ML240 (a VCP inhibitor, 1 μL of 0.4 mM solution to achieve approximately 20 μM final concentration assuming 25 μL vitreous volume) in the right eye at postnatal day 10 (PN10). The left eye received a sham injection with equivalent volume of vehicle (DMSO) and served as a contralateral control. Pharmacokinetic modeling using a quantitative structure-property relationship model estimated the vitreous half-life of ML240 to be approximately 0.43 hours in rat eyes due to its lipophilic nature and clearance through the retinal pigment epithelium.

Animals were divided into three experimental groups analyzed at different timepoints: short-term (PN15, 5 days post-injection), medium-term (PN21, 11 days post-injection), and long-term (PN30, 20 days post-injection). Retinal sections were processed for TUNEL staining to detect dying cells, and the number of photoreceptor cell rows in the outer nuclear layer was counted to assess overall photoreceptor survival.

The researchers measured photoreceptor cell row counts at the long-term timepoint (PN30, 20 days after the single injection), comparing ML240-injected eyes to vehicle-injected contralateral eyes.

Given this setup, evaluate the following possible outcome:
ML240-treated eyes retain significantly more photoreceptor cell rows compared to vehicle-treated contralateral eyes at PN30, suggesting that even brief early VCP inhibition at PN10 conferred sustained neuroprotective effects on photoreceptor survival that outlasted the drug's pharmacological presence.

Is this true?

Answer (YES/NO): YES